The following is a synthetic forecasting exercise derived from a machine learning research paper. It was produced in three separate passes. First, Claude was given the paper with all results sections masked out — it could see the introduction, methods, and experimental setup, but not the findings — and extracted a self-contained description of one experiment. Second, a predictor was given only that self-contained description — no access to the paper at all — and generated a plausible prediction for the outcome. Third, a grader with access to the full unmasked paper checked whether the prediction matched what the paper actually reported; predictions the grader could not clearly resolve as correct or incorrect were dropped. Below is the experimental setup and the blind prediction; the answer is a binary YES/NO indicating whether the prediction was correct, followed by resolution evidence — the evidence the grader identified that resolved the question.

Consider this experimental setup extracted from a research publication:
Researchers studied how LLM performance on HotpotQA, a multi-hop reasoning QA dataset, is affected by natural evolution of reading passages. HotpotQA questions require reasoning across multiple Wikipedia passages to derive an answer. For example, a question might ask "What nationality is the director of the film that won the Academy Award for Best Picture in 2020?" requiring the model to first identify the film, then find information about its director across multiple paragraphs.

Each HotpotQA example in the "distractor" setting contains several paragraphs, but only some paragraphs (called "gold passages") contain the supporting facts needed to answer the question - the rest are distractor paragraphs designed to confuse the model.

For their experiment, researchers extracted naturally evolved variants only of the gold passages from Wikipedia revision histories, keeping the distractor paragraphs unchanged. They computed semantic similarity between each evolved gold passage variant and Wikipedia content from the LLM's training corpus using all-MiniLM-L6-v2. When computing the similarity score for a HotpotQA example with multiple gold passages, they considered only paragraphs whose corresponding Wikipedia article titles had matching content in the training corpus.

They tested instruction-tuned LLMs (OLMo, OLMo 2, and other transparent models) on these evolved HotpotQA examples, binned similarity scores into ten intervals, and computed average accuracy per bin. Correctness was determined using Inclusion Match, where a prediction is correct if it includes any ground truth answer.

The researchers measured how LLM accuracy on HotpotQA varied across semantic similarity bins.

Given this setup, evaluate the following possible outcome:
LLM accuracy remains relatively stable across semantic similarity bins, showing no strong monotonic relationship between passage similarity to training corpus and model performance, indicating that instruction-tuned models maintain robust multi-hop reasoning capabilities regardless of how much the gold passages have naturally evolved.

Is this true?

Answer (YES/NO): NO